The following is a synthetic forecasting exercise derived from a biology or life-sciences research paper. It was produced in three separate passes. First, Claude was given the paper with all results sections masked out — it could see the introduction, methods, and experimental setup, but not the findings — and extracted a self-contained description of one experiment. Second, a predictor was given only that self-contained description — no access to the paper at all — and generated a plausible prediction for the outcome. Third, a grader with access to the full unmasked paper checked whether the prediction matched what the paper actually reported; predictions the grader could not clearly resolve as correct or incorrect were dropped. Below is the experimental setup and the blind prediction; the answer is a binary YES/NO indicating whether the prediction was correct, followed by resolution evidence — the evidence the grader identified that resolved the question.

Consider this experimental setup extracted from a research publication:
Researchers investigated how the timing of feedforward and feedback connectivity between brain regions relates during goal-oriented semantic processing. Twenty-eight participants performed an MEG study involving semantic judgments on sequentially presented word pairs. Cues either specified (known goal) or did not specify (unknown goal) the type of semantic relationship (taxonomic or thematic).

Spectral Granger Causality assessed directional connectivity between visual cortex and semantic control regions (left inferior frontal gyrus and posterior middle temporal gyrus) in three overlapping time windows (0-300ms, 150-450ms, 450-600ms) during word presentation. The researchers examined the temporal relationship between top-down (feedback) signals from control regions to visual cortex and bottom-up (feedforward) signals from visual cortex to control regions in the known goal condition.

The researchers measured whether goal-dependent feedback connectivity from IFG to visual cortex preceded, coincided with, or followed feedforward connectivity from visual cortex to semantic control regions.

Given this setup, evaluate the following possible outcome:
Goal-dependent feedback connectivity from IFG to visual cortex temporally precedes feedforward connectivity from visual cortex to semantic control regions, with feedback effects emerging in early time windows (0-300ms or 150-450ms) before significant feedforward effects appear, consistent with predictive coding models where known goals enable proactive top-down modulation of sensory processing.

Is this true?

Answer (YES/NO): NO